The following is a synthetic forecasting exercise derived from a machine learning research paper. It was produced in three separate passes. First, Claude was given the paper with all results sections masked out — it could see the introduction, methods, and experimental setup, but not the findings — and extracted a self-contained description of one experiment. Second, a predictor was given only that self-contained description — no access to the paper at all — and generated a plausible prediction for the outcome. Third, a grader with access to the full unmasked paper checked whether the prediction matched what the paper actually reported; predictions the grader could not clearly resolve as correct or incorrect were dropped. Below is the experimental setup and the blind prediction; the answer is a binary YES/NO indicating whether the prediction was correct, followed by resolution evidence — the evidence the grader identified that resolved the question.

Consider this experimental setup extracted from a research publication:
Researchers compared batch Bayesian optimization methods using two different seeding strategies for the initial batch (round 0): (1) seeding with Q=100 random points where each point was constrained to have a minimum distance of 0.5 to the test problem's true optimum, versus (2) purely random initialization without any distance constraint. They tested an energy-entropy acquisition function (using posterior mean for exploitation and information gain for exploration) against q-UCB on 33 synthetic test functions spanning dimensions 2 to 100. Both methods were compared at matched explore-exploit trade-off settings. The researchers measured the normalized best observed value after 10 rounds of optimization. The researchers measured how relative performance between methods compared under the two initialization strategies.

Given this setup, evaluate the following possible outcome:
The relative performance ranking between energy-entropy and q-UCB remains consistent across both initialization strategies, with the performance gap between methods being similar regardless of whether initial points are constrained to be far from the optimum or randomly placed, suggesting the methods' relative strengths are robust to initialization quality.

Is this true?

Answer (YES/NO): NO